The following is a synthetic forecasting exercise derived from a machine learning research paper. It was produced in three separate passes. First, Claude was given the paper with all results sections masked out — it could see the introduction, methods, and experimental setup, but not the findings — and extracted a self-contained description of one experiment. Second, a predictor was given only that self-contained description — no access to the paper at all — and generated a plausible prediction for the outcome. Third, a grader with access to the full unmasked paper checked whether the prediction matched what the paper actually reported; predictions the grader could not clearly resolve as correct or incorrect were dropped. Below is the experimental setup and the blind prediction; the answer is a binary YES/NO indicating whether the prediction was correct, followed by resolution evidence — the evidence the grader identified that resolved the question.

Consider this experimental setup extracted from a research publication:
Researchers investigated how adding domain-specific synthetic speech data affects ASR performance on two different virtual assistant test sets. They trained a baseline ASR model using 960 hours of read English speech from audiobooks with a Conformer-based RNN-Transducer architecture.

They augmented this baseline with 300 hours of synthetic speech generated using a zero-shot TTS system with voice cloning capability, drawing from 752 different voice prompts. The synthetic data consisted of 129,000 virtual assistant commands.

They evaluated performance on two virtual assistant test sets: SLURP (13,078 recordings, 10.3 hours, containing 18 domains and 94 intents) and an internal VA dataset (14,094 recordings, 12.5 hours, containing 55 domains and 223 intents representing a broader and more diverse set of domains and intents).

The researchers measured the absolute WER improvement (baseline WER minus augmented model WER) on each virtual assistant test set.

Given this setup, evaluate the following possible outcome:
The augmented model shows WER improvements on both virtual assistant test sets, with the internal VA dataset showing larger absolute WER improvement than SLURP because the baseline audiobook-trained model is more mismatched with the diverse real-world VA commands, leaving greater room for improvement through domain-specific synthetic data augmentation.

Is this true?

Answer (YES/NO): YES